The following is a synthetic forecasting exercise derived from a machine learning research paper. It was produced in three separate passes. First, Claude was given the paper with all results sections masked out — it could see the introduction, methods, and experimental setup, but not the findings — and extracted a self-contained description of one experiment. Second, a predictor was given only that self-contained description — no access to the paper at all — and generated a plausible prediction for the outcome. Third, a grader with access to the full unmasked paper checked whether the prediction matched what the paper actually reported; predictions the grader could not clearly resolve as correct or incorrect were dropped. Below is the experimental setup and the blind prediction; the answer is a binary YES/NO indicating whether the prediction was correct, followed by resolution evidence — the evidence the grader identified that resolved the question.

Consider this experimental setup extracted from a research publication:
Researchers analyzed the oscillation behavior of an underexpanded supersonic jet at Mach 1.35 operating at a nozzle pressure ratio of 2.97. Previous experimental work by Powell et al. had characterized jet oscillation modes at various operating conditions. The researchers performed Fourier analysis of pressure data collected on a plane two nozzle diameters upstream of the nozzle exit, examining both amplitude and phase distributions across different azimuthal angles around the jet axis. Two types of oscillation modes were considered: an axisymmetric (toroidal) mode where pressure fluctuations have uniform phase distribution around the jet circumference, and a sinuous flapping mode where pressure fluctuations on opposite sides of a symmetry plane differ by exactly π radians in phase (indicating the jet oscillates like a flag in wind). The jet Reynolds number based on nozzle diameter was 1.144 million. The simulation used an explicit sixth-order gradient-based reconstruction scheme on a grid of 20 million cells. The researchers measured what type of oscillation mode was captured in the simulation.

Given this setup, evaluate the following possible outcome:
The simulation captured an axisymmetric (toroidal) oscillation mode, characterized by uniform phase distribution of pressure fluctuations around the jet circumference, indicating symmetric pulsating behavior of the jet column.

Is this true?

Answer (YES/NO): NO